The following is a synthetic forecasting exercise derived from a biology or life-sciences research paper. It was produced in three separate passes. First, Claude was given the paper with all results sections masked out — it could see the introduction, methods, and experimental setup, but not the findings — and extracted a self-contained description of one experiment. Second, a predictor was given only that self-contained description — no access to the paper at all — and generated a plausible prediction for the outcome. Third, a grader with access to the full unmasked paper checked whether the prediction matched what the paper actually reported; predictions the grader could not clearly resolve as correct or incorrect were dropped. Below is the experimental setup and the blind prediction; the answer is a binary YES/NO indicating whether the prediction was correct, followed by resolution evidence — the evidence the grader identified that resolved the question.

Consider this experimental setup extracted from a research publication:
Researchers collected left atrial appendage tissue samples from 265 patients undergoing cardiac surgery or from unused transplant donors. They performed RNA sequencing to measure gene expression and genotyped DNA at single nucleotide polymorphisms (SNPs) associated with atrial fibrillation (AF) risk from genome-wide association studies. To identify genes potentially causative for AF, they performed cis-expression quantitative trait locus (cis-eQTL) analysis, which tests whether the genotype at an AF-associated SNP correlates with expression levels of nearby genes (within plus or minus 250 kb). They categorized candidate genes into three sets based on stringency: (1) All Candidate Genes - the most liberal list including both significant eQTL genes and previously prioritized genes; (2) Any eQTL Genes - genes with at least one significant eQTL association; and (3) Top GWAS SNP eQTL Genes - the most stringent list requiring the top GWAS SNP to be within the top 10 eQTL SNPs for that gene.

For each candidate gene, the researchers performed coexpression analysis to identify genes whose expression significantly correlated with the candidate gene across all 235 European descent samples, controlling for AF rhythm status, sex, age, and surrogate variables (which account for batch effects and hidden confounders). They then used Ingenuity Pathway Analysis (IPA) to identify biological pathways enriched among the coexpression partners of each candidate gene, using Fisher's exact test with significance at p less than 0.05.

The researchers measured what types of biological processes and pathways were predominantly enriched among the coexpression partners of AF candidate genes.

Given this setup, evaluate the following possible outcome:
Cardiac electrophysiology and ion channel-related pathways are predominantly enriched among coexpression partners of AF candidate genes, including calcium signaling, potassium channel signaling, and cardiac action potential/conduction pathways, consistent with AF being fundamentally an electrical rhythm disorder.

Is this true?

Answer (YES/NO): NO